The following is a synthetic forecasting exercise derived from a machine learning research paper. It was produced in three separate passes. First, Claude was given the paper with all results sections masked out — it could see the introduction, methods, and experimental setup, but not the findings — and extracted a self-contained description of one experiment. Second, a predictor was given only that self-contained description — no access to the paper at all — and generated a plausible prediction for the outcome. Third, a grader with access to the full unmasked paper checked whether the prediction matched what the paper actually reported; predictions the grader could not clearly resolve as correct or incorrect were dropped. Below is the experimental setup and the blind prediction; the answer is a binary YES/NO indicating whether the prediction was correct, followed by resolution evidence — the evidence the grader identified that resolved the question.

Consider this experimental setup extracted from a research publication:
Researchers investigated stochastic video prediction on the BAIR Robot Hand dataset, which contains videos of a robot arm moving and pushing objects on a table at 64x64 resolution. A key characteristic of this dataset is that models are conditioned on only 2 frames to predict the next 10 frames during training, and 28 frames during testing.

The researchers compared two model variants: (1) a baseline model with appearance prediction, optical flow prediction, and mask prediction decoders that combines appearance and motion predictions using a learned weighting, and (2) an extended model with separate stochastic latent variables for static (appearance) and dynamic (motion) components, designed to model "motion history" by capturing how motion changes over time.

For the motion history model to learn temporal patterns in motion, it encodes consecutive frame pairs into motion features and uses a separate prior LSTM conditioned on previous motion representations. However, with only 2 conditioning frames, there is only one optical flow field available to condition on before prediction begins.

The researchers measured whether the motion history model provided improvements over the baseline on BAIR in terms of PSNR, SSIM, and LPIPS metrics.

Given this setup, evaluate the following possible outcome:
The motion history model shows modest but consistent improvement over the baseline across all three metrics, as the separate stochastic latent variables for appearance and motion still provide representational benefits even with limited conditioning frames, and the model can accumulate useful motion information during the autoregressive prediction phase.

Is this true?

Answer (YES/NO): NO